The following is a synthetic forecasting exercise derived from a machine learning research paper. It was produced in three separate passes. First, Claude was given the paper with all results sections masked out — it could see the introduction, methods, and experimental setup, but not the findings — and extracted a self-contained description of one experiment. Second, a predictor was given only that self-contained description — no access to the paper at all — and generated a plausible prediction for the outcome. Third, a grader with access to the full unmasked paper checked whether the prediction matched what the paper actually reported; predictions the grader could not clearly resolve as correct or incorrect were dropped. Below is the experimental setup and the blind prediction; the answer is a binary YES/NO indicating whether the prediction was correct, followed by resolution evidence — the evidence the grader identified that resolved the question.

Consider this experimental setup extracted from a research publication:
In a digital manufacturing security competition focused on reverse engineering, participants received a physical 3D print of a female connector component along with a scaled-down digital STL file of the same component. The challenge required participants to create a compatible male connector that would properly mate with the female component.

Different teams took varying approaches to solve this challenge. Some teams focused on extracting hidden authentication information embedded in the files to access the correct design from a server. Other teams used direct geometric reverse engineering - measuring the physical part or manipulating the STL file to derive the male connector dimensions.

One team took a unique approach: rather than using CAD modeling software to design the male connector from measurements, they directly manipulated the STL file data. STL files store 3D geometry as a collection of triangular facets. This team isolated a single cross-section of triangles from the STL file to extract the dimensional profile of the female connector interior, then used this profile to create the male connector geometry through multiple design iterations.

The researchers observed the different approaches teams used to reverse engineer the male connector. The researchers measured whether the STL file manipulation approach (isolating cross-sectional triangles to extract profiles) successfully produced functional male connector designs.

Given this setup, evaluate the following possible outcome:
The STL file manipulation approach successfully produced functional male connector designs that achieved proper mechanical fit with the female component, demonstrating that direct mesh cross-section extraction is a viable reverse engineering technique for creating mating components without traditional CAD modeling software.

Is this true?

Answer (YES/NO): YES